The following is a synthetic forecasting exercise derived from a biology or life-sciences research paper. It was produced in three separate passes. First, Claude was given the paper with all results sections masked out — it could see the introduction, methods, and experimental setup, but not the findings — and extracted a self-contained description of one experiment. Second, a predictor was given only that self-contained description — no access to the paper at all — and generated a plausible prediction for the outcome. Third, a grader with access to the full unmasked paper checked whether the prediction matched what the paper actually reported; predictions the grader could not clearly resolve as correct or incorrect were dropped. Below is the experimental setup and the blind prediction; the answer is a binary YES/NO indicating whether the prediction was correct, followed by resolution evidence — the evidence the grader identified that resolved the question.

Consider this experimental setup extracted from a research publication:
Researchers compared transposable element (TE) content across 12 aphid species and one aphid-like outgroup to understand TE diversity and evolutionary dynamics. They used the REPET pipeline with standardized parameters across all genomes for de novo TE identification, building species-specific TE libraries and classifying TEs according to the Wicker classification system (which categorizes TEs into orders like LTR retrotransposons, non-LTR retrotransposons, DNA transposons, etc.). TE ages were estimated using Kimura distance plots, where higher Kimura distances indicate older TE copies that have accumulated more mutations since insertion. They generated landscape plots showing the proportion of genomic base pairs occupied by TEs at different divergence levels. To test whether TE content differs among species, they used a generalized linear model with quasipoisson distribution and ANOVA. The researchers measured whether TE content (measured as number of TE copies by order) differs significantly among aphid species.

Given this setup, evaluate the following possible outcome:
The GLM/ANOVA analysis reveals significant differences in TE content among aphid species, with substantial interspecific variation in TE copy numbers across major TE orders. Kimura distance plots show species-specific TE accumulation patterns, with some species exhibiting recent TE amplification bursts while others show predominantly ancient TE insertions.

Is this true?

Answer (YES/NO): YES